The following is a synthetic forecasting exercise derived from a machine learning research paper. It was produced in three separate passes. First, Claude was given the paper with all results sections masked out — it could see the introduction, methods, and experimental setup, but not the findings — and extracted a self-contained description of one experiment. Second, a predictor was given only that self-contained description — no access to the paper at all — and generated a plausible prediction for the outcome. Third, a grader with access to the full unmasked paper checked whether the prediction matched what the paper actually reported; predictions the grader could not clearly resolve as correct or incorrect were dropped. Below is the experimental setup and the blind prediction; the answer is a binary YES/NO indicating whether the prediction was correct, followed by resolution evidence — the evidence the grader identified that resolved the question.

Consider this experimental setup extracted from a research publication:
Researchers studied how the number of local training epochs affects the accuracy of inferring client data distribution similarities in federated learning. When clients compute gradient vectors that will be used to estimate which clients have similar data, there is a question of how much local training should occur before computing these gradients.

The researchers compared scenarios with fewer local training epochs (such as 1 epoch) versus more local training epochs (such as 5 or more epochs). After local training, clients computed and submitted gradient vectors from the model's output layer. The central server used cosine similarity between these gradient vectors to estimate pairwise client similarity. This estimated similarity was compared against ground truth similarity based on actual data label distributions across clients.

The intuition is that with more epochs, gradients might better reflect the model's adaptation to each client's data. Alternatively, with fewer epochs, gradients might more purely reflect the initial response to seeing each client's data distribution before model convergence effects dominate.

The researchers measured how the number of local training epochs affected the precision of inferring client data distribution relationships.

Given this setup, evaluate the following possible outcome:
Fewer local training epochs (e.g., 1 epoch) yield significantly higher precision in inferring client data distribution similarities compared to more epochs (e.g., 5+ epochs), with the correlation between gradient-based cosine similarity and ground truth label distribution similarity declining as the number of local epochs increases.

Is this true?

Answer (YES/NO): YES